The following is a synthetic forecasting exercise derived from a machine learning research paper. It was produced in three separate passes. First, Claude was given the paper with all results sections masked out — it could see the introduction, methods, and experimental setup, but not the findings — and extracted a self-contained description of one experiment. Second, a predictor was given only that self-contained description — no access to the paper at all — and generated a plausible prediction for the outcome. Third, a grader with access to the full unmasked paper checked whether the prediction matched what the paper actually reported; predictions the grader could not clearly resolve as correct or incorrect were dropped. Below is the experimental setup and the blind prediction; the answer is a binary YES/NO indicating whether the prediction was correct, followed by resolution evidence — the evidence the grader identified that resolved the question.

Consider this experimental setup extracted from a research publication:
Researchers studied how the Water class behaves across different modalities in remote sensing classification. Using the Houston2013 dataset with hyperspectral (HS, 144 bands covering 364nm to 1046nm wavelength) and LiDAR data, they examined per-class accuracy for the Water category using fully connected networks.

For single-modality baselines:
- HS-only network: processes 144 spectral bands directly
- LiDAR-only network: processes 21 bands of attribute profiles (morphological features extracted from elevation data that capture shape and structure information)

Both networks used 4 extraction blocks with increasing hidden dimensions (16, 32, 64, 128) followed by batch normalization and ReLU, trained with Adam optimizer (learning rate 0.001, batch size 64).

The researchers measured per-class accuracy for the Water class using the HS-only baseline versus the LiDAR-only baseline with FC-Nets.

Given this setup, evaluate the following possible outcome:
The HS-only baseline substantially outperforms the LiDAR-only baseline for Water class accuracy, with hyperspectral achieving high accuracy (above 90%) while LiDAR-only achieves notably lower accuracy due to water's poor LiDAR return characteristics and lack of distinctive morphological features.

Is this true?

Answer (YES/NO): YES